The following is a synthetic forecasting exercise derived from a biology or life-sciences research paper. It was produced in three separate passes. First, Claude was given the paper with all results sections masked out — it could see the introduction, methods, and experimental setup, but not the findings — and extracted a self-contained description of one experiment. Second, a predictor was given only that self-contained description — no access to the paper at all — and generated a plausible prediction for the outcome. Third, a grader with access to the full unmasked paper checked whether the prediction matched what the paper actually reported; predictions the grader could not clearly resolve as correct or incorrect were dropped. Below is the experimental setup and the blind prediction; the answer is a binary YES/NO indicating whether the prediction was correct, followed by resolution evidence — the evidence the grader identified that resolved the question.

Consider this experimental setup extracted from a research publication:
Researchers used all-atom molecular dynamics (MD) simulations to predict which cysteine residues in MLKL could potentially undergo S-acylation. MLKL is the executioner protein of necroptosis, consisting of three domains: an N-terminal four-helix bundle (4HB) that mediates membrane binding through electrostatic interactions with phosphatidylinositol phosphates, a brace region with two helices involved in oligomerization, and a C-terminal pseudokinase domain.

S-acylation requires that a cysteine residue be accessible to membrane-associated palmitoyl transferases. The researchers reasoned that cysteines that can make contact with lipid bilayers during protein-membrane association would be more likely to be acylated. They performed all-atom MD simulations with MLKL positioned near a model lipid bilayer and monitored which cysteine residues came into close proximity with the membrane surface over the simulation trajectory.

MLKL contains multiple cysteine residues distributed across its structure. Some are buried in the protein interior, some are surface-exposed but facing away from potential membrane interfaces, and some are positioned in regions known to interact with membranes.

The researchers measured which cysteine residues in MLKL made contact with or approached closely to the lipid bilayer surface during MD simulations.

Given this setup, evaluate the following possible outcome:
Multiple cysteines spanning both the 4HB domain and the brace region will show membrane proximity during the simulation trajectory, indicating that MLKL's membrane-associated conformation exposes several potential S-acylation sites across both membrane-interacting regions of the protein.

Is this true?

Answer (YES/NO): NO